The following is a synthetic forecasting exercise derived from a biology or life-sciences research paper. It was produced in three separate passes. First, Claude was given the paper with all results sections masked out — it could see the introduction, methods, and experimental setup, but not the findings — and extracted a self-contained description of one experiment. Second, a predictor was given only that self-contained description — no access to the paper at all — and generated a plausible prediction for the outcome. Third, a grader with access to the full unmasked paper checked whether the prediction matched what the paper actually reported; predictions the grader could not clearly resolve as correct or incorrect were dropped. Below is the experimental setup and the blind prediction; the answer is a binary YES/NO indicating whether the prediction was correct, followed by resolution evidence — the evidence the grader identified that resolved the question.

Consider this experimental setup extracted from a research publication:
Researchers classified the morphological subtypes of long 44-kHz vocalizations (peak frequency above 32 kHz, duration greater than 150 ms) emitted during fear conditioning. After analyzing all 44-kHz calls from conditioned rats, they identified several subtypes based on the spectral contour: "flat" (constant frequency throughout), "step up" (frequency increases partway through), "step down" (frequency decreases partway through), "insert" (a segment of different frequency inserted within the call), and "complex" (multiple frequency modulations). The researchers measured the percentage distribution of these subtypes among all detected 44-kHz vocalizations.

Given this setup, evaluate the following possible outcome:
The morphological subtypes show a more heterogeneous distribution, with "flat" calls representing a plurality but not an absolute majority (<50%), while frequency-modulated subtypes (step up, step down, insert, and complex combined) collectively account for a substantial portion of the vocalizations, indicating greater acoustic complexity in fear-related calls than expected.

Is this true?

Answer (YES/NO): NO